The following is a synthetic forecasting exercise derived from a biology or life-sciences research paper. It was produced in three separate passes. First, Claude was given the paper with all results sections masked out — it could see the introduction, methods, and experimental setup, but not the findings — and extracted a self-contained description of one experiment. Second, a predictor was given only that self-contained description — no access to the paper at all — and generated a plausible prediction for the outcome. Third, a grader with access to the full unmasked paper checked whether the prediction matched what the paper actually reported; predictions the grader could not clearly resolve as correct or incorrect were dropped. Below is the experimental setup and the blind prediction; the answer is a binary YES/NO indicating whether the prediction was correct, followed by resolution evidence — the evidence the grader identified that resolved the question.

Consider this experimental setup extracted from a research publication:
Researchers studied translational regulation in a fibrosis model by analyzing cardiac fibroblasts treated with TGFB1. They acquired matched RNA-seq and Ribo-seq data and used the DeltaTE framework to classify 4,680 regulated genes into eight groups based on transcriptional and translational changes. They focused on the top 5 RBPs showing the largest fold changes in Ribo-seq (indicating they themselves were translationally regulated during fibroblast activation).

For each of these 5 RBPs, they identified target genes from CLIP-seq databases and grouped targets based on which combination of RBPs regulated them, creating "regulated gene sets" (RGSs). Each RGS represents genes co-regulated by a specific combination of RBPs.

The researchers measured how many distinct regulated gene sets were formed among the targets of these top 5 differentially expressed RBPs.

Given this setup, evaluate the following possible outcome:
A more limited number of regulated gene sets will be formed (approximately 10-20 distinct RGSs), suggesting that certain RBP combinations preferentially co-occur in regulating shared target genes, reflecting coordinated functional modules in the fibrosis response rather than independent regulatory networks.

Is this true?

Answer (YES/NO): NO